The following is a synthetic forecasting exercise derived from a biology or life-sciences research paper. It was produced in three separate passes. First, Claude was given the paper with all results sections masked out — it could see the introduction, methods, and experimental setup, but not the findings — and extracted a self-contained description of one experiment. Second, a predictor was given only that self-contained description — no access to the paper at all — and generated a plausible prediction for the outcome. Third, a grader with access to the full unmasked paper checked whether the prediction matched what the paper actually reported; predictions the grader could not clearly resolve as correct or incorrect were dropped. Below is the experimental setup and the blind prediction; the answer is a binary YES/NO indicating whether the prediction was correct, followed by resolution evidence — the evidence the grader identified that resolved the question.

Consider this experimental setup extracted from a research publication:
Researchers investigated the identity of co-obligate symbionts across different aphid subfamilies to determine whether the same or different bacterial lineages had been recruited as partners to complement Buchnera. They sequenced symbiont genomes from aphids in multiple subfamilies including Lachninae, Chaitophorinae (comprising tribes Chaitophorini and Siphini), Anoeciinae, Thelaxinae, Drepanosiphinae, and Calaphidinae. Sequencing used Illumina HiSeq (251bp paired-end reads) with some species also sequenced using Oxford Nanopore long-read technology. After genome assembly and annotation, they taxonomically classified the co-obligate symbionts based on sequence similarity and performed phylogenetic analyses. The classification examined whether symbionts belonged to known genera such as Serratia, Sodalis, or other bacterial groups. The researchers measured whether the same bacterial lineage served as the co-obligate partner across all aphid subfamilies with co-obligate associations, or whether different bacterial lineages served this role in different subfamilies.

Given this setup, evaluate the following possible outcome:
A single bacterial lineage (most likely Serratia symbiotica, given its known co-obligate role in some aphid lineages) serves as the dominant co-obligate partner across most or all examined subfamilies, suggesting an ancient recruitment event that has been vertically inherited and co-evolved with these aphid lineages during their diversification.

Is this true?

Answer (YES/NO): NO